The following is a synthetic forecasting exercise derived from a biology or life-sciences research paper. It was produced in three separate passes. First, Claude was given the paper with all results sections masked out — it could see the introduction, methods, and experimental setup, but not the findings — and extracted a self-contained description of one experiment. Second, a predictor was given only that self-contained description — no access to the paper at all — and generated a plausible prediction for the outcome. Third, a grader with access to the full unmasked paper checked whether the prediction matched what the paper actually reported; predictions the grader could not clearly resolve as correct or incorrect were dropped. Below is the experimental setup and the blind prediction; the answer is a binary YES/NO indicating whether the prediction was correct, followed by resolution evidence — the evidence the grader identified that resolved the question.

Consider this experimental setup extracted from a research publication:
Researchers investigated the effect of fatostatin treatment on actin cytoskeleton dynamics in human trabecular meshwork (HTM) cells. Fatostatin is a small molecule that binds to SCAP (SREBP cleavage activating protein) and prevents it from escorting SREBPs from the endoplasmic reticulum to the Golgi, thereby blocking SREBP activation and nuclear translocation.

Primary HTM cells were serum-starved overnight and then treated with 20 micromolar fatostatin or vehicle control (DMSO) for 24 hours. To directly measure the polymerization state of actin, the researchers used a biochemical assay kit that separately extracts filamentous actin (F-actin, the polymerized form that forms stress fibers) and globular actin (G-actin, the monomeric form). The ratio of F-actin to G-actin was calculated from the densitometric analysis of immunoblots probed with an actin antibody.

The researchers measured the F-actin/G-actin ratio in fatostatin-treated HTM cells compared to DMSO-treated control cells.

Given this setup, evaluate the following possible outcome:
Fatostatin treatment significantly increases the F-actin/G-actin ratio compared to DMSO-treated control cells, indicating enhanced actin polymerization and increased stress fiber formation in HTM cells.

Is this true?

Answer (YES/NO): NO